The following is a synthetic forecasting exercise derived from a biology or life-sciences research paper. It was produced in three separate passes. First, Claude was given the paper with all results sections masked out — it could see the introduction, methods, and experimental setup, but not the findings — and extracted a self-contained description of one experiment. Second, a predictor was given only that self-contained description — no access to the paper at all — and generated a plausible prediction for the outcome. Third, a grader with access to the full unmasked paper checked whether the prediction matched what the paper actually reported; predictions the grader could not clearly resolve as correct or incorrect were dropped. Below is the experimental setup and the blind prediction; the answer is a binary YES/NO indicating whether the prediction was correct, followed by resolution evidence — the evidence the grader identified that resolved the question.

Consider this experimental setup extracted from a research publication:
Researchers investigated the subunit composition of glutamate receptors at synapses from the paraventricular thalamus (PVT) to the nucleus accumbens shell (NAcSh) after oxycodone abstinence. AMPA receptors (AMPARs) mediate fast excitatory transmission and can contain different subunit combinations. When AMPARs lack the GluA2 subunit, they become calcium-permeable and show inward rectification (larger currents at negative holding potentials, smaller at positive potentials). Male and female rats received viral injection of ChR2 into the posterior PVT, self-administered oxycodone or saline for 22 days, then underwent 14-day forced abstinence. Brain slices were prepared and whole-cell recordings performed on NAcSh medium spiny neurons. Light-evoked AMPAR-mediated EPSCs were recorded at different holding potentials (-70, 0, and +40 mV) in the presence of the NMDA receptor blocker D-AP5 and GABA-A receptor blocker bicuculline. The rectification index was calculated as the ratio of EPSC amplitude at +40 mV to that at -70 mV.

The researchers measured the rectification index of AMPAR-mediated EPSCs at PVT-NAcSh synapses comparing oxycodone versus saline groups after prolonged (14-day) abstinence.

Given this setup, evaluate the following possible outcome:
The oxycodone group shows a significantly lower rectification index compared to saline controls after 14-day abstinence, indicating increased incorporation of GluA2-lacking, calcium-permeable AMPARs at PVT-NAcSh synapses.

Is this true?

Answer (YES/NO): NO